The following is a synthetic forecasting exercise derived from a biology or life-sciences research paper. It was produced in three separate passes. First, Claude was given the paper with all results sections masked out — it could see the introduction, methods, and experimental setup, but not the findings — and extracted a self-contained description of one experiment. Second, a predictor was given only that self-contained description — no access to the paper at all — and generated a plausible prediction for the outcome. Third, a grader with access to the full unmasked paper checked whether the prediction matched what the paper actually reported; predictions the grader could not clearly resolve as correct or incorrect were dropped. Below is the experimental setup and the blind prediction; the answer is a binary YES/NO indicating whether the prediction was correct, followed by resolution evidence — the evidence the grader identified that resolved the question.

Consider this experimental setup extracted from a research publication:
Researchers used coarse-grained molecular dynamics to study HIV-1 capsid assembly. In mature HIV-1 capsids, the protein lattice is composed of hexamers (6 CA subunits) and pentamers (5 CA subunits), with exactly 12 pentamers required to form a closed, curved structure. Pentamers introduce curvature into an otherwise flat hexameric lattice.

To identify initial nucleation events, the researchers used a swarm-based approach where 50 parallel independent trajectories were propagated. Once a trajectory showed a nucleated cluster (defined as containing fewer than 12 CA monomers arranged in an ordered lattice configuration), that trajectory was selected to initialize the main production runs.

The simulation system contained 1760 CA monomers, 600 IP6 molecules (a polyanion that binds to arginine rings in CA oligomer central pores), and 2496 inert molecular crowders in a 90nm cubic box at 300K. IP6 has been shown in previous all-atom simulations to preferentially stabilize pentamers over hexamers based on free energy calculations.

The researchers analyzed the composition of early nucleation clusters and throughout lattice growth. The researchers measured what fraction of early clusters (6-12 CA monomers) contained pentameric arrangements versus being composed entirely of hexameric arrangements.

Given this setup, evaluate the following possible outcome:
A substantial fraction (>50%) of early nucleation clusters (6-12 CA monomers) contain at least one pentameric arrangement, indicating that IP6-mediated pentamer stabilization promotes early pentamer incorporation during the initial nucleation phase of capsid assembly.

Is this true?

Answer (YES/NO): NO